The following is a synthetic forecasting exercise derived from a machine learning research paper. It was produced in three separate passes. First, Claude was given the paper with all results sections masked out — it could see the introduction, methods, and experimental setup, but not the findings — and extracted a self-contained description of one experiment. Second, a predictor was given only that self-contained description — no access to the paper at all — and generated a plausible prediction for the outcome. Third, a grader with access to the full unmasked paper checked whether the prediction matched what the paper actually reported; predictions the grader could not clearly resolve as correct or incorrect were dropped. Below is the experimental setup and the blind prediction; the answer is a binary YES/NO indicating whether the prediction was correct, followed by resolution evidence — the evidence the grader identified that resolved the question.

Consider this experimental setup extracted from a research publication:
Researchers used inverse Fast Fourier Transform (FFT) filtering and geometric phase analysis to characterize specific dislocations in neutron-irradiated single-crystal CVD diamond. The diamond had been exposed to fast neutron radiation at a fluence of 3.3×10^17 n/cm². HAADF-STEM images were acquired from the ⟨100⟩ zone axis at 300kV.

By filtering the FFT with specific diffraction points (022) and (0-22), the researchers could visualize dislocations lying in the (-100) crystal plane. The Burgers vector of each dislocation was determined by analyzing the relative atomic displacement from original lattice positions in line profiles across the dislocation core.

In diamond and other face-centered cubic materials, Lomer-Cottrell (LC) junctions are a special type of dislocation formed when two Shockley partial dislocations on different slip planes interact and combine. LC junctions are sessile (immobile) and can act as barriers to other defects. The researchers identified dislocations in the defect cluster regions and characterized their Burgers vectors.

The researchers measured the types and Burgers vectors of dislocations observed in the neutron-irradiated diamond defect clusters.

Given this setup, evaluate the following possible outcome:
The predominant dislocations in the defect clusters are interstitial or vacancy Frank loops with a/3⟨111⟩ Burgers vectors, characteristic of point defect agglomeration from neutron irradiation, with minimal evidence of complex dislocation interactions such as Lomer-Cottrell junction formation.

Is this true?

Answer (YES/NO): NO